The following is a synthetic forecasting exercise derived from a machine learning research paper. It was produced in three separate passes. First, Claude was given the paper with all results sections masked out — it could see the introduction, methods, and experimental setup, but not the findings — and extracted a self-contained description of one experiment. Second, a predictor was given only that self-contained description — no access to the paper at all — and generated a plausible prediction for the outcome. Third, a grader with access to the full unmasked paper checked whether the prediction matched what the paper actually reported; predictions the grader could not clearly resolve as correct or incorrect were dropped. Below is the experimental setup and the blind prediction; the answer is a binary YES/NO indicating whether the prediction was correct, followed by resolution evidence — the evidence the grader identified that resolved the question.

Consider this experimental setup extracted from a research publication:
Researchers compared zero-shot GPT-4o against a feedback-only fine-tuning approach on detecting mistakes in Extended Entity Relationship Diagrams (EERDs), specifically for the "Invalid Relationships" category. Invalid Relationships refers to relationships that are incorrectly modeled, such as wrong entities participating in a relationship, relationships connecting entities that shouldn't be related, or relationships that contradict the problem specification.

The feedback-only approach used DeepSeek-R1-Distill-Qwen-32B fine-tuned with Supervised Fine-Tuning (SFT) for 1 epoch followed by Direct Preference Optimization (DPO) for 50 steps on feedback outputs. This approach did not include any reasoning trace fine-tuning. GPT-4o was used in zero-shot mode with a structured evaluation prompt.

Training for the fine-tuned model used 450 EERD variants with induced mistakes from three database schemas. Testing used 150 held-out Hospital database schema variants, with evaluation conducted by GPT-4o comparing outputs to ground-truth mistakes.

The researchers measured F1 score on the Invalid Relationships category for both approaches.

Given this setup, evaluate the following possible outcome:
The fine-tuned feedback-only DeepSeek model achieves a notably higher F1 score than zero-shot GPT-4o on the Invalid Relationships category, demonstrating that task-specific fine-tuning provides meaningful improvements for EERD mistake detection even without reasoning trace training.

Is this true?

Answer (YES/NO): NO